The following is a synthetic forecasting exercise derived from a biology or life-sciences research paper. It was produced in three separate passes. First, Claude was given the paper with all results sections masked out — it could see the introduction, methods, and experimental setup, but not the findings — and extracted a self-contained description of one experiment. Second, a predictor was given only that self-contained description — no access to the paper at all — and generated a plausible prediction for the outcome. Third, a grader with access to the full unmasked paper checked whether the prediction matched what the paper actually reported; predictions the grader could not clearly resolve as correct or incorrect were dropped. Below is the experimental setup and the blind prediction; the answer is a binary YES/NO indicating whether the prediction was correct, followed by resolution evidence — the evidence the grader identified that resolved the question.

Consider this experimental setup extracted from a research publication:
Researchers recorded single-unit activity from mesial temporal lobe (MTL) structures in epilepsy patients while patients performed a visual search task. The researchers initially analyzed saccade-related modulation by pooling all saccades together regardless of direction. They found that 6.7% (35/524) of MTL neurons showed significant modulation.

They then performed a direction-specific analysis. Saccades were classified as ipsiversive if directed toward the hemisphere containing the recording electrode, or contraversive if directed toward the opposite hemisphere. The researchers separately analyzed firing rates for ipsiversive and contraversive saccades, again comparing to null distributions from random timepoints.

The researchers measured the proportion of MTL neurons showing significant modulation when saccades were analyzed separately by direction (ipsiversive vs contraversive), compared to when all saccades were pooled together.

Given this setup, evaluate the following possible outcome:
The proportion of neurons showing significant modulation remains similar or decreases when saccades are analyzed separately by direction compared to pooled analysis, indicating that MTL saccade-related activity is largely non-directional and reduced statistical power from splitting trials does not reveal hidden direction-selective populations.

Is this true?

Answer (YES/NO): NO